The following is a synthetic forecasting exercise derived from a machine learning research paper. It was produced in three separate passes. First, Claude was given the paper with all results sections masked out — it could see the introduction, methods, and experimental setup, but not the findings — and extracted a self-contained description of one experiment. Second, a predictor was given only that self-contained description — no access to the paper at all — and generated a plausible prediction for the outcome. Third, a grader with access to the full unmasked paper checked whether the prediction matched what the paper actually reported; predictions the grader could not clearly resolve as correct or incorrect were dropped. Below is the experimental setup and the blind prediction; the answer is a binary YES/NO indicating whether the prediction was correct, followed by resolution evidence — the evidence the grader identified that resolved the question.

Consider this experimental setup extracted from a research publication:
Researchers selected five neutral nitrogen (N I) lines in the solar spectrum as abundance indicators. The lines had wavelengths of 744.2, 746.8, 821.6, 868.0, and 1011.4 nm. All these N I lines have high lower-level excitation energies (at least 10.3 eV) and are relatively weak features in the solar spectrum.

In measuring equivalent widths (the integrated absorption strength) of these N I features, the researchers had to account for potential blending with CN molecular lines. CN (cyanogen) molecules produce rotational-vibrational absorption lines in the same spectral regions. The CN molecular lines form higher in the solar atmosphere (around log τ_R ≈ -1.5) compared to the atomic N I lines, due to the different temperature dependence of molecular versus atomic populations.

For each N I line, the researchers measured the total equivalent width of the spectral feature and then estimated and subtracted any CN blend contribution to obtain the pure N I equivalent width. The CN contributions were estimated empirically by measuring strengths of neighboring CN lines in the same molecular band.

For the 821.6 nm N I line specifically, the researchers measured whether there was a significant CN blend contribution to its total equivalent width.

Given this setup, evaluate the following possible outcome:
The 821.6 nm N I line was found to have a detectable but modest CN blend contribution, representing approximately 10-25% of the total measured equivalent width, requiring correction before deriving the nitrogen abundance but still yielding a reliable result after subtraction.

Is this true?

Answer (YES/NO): NO